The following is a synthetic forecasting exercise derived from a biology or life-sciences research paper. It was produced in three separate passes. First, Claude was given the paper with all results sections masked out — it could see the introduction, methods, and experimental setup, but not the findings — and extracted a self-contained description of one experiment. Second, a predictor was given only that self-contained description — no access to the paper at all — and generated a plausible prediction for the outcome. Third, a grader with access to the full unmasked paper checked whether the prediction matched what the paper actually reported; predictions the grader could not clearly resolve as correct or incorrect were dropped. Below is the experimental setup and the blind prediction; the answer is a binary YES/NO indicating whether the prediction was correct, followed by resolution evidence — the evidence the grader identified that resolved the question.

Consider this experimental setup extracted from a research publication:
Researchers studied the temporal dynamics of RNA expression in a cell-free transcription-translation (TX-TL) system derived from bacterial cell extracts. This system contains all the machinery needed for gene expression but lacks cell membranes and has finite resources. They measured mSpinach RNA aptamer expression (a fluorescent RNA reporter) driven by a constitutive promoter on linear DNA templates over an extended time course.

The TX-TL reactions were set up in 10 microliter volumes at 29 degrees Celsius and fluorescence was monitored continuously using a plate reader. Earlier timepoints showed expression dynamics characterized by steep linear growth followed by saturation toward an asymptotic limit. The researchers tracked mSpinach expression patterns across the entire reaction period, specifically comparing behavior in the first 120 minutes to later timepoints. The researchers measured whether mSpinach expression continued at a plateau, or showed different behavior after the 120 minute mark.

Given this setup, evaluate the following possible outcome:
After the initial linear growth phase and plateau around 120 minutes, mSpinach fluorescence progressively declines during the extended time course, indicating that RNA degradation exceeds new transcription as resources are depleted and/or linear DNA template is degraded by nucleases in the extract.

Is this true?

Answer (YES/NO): YES